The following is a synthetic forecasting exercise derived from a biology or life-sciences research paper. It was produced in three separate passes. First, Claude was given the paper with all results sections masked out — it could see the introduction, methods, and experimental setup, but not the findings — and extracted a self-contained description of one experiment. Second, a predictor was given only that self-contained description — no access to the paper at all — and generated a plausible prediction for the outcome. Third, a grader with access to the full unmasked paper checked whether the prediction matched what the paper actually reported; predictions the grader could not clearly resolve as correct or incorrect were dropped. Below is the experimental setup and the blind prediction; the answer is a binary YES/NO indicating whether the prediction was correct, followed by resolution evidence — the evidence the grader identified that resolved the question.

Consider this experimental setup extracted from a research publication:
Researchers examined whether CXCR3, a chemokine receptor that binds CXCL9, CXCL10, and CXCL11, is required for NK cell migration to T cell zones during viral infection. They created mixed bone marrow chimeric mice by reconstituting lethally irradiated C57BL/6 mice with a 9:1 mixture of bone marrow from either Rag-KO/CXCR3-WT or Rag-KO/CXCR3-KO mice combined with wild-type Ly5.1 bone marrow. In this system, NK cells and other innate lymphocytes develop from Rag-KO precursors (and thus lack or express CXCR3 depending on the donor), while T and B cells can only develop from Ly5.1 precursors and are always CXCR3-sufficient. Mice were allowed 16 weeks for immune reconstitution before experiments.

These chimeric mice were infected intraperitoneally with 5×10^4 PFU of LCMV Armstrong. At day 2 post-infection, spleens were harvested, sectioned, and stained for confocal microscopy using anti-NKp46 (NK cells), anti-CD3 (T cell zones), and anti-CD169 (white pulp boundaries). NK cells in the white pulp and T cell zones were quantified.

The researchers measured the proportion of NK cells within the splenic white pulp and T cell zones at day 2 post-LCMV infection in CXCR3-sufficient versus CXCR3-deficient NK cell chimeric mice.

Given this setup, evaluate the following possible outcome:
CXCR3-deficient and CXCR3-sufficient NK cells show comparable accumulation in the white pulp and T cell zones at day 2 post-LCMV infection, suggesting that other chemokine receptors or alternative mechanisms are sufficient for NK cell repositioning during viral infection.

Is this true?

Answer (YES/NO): NO